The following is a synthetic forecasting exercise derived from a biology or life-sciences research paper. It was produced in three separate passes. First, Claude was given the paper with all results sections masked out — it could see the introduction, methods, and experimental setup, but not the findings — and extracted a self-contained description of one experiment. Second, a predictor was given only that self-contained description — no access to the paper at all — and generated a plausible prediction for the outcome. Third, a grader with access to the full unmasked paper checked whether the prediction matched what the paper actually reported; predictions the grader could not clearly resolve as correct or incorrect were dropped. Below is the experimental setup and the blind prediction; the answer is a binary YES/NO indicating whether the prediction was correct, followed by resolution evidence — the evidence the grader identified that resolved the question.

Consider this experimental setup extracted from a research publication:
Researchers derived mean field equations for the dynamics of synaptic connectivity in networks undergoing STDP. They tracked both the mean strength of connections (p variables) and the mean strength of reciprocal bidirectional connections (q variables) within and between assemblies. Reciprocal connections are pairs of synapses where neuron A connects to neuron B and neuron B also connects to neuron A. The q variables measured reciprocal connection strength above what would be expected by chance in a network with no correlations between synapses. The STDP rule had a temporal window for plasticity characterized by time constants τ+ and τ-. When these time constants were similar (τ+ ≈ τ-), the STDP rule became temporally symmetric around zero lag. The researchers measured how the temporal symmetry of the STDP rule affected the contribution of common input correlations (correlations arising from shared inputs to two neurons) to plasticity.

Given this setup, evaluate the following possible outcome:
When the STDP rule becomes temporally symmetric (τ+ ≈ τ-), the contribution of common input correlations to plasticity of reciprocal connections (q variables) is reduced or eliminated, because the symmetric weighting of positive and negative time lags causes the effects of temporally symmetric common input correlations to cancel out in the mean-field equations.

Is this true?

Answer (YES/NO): YES